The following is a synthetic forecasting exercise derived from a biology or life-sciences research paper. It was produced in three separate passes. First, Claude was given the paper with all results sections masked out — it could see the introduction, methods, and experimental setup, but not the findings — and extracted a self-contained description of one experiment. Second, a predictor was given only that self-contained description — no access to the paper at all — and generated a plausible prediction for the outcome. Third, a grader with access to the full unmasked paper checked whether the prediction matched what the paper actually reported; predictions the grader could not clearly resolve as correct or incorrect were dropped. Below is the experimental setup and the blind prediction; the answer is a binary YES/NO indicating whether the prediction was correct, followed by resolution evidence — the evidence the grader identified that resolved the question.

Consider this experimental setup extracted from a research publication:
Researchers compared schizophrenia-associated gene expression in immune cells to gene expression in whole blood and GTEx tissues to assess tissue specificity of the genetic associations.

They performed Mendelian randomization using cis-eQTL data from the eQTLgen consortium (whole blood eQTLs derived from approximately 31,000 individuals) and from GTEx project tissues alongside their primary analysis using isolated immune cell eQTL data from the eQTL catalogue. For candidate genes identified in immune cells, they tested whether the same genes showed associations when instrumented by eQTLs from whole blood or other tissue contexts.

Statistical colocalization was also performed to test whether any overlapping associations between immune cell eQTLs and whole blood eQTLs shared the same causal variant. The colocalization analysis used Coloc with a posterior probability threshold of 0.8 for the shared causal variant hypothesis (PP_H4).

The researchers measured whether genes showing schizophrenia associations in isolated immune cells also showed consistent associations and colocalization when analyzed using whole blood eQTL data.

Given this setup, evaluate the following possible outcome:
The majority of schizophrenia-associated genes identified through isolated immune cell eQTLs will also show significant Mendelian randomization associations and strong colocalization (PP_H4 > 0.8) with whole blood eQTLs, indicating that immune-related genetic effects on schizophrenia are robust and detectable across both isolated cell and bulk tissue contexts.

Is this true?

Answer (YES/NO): NO